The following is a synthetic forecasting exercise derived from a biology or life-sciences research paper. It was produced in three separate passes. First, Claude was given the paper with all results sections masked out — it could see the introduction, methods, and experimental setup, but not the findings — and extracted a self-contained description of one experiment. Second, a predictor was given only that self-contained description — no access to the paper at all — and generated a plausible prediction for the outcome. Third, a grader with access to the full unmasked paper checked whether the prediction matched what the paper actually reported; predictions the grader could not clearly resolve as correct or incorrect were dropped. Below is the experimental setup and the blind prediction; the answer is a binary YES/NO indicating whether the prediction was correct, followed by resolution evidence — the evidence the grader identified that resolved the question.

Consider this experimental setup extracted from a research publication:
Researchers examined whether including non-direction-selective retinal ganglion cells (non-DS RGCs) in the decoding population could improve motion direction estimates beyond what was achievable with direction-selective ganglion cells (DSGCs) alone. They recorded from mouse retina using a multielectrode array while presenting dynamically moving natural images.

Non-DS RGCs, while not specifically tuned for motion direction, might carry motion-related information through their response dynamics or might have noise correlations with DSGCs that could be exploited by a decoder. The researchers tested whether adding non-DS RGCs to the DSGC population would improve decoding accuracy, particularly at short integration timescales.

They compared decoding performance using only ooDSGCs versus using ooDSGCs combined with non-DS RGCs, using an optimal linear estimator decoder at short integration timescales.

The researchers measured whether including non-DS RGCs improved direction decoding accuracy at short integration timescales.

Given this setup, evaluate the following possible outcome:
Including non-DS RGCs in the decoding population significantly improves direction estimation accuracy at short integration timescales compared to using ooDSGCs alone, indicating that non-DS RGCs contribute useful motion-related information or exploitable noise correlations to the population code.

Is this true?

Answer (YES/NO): NO